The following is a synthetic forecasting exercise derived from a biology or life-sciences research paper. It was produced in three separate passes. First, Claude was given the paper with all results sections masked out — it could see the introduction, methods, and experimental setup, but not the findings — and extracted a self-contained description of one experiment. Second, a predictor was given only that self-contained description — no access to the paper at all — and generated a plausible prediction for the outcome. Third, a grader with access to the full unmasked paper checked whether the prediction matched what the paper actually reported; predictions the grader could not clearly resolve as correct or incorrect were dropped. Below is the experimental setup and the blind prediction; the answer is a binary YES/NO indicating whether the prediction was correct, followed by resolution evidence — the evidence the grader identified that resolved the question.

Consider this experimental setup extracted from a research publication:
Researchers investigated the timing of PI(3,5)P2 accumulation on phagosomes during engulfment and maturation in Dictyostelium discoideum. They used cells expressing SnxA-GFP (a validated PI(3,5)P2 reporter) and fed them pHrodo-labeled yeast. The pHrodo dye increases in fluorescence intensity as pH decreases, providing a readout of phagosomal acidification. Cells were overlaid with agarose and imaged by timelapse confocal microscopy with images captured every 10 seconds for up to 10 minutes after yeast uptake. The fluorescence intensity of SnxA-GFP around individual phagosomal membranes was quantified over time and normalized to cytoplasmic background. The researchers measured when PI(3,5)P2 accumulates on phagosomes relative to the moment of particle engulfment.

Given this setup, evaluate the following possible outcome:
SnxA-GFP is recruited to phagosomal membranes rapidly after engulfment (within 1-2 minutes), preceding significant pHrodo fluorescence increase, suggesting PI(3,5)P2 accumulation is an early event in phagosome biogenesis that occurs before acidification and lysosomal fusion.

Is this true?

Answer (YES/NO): NO